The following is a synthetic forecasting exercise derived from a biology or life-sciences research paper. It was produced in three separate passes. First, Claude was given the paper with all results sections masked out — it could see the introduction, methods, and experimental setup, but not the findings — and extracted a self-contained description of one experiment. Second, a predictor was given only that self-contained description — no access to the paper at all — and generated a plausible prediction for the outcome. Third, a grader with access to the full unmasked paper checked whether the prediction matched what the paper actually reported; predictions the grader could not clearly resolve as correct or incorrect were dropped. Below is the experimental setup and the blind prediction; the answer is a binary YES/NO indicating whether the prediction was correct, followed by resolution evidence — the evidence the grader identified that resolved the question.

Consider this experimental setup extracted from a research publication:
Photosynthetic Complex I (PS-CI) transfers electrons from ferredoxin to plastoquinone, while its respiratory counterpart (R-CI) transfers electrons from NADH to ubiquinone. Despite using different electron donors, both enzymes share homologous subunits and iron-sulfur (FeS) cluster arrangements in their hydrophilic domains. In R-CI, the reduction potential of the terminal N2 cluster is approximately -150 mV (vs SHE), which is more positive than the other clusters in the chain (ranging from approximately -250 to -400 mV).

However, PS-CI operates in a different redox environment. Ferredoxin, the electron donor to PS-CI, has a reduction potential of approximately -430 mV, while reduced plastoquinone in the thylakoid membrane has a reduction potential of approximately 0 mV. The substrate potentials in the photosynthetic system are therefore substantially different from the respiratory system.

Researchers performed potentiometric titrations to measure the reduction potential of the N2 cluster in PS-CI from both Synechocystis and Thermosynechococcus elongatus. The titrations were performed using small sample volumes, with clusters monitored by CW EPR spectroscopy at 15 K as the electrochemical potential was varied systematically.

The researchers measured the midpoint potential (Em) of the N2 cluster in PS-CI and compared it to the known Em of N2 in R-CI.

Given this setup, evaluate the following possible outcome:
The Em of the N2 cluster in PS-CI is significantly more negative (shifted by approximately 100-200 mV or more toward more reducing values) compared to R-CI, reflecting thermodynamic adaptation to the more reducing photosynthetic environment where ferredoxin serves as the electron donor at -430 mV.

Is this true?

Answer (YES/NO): NO